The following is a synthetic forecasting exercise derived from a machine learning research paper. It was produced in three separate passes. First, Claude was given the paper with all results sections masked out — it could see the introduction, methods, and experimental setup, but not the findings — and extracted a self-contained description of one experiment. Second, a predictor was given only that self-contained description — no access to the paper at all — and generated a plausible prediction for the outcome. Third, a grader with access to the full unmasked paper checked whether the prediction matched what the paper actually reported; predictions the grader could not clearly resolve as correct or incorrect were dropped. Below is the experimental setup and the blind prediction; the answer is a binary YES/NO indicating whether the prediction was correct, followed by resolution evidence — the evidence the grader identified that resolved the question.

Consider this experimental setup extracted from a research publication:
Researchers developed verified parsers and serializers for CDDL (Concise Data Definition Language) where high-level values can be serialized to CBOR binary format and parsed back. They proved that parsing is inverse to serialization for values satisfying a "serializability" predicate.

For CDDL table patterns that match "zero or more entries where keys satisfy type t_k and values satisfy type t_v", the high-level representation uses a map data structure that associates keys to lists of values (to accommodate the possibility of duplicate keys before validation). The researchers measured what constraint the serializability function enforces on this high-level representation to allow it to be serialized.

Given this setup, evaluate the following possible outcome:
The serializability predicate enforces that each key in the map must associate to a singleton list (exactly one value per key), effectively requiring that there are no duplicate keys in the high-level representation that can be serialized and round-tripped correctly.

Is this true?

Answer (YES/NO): YES